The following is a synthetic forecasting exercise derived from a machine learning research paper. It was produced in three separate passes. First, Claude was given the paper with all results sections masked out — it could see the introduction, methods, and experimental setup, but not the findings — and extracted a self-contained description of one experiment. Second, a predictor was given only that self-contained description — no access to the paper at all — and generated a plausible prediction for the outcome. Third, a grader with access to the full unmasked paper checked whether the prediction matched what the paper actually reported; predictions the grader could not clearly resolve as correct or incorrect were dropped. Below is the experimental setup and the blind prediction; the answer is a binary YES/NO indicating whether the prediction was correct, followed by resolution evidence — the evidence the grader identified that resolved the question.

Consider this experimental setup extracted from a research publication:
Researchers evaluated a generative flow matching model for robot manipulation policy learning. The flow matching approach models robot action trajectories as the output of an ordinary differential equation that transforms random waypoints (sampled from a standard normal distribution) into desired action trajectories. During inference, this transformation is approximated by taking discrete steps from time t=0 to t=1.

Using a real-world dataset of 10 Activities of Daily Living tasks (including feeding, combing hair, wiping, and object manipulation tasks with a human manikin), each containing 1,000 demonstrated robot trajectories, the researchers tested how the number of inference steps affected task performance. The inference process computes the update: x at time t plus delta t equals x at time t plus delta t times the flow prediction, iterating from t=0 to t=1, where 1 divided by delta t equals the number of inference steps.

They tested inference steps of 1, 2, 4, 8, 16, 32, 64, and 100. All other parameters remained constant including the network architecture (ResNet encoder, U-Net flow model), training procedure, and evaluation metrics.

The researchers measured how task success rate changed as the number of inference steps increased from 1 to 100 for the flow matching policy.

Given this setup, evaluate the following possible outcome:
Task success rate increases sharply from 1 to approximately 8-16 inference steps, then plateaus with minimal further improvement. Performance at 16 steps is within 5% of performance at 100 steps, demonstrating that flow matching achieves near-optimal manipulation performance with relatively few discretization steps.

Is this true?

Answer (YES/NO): NO